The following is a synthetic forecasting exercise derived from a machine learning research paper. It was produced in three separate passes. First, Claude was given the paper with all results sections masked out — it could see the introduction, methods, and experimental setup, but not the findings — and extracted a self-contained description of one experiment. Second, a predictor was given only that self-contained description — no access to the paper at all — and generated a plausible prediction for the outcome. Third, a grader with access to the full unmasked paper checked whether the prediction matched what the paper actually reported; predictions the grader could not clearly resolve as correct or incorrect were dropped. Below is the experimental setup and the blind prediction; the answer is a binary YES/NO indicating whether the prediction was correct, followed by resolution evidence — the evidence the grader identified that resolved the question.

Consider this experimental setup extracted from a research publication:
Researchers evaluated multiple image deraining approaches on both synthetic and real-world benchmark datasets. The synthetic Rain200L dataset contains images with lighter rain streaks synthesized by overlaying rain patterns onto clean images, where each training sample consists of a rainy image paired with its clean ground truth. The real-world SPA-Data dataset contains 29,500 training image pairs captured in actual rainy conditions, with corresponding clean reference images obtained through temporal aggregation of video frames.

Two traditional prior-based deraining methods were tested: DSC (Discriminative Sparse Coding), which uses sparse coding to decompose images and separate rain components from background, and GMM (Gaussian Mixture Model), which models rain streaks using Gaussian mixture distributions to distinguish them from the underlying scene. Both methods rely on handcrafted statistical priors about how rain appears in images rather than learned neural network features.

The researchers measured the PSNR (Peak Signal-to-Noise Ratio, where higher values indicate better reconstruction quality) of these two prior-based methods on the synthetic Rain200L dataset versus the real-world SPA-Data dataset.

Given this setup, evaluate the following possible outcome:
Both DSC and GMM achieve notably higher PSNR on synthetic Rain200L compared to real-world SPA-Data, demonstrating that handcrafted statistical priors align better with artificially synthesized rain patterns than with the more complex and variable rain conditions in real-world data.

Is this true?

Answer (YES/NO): NO